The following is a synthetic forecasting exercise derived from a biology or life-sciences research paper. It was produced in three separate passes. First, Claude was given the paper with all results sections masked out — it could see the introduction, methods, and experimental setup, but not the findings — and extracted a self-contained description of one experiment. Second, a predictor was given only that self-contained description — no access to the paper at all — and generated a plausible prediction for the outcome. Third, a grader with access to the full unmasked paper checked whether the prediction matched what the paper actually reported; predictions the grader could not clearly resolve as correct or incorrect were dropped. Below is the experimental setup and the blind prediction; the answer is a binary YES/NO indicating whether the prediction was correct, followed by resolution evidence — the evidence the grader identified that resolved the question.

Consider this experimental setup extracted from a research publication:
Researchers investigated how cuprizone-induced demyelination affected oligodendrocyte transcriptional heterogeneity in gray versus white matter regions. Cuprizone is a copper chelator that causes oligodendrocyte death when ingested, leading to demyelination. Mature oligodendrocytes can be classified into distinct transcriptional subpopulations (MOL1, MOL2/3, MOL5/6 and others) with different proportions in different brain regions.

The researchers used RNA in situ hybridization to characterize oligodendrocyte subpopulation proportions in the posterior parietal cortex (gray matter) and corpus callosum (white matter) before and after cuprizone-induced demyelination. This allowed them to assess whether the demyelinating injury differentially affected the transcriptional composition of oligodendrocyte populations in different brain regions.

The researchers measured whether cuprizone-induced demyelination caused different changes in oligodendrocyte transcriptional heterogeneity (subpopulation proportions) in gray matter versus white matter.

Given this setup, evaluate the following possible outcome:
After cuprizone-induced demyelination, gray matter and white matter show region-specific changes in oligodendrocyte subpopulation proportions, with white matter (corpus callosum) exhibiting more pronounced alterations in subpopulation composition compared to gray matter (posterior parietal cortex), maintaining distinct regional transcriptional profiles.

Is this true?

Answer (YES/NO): NO